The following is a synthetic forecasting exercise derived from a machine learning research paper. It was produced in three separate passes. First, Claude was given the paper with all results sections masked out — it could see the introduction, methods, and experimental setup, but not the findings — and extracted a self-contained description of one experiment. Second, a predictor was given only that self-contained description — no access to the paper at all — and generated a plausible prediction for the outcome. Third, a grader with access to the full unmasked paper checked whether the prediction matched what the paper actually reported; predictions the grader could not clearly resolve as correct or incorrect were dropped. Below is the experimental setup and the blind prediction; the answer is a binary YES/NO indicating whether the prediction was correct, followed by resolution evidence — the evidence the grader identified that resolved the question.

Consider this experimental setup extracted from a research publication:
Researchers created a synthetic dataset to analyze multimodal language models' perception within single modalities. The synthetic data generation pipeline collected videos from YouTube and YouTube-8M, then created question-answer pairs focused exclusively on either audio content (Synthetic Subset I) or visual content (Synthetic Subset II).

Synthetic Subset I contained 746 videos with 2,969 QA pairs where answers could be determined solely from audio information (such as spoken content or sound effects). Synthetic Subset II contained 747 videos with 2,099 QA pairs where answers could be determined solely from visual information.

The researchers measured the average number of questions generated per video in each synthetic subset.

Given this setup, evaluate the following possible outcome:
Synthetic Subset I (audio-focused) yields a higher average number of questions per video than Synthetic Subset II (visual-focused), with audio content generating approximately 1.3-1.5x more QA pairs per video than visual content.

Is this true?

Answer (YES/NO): YES